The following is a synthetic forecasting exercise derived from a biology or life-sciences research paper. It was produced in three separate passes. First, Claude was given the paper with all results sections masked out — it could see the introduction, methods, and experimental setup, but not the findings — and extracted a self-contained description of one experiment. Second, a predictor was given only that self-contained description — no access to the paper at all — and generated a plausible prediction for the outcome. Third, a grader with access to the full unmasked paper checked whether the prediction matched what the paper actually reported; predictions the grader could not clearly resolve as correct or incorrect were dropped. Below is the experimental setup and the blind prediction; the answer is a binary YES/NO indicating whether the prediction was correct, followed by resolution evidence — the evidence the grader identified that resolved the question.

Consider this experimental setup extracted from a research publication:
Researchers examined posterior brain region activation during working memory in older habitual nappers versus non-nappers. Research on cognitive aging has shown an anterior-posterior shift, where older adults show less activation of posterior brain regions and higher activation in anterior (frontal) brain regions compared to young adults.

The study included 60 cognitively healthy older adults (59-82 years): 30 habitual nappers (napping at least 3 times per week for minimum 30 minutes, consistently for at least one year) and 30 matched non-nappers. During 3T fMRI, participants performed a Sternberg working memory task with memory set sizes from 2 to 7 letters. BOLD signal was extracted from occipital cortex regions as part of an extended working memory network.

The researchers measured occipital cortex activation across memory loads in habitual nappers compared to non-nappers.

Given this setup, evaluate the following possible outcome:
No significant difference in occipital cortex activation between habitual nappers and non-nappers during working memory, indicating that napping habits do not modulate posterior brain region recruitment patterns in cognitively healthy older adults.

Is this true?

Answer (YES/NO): NO